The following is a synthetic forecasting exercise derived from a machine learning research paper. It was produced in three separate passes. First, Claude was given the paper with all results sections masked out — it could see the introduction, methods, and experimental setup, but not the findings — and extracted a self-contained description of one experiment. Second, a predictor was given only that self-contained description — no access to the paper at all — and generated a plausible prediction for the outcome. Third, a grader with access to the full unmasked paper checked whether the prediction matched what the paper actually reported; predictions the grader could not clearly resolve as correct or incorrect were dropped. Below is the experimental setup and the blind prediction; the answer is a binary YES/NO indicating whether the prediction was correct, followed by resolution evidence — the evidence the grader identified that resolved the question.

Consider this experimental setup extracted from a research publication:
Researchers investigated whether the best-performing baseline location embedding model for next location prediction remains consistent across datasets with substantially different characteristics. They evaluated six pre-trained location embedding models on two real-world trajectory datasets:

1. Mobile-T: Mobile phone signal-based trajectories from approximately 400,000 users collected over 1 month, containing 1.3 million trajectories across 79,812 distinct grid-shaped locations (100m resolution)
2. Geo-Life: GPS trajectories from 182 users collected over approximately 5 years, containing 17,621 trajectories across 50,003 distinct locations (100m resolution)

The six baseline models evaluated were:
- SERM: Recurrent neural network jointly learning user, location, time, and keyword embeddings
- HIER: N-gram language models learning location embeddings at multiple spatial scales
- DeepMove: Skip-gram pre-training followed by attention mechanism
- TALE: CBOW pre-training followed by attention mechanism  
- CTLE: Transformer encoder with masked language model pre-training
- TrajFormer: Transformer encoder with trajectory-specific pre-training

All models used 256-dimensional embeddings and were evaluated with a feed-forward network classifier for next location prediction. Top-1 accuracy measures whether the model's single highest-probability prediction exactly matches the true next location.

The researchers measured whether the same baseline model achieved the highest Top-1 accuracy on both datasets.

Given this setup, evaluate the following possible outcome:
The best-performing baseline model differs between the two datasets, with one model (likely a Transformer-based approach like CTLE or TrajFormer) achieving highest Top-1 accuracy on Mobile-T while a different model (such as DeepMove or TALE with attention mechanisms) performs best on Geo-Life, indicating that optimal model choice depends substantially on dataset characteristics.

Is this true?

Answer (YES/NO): NO